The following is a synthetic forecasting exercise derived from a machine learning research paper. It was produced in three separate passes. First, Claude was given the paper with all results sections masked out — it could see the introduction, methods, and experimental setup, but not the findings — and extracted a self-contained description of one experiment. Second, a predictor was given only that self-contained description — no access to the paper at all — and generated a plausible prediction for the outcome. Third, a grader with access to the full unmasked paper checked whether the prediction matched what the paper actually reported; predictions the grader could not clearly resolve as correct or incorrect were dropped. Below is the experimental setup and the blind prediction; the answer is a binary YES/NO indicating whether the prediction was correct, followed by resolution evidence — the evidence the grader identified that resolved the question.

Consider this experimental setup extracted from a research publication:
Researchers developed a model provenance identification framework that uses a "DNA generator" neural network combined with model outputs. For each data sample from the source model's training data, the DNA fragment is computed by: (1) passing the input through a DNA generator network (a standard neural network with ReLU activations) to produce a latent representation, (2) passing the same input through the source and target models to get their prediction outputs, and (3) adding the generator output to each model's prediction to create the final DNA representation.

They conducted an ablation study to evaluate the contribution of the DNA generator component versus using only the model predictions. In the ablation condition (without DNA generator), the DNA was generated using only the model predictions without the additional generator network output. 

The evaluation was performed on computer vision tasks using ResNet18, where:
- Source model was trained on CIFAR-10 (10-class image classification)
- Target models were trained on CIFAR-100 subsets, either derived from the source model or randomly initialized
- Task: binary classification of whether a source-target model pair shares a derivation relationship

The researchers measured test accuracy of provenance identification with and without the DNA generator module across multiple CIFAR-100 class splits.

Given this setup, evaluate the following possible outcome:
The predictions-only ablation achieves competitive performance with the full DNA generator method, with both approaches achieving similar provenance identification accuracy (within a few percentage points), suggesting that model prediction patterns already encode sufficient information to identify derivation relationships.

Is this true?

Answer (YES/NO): NO